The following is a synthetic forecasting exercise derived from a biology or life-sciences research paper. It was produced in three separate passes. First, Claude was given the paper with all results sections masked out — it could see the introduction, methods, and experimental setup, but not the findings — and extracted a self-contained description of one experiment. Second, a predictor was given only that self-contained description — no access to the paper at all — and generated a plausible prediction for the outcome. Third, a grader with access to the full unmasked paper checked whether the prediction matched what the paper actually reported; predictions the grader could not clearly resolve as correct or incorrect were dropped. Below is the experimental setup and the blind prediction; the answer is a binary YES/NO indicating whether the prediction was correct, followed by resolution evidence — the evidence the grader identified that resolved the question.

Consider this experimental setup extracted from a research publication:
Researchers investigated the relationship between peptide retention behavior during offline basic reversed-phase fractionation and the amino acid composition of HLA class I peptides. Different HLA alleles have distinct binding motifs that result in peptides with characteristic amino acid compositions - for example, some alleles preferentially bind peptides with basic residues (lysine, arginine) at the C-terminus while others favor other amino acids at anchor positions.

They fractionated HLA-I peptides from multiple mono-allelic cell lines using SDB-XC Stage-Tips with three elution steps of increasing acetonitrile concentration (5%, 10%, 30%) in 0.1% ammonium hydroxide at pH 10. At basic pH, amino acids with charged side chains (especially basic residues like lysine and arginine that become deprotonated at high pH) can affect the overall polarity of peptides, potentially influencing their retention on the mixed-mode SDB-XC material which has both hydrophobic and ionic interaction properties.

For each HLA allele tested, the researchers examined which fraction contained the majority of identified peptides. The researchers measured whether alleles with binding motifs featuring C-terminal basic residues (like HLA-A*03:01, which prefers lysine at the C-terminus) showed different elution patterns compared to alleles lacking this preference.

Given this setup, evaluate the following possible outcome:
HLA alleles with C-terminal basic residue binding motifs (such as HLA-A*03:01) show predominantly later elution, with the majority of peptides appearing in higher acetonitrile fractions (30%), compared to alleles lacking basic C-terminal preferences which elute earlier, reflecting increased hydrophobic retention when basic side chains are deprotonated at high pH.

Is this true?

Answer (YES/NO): NO